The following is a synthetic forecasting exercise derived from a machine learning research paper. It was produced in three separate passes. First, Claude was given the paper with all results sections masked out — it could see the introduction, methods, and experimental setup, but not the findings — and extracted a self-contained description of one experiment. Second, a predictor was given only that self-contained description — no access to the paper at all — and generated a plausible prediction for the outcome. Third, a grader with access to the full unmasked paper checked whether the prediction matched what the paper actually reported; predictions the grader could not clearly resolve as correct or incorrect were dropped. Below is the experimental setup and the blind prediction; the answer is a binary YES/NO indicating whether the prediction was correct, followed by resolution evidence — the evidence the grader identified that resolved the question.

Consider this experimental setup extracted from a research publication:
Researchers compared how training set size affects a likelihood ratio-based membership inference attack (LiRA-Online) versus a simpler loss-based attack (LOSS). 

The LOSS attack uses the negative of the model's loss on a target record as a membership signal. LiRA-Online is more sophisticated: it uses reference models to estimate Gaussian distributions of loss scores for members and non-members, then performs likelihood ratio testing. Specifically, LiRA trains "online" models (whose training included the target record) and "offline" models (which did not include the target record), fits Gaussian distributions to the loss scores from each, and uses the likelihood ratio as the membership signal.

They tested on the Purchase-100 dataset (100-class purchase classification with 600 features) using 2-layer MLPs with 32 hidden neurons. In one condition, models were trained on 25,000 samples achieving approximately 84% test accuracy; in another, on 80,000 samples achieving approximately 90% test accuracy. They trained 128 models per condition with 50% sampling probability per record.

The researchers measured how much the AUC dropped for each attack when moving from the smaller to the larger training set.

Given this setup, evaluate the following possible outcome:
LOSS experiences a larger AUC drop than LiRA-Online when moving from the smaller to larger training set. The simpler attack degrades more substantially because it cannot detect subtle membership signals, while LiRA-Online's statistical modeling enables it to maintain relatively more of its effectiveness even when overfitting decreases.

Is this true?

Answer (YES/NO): NO